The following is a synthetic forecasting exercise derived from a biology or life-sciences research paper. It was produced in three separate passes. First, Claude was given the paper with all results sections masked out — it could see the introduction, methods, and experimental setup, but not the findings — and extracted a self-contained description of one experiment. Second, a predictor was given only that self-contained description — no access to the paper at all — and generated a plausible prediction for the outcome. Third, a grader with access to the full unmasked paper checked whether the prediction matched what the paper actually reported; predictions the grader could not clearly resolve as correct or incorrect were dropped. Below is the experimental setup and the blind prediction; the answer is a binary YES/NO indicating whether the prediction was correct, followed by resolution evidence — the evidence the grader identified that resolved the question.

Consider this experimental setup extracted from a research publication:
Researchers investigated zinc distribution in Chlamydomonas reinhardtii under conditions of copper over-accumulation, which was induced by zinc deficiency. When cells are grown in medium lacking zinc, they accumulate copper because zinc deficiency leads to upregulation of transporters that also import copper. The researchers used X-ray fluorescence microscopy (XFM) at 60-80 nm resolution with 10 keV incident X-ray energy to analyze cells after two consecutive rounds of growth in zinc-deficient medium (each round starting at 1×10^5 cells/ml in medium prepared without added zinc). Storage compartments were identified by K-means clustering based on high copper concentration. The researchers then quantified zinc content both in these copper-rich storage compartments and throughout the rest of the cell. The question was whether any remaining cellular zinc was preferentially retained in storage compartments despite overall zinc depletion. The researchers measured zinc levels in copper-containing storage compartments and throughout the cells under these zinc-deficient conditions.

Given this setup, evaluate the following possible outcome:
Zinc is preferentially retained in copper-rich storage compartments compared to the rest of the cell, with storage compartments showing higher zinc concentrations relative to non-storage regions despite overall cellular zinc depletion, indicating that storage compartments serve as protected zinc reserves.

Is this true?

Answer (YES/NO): NO